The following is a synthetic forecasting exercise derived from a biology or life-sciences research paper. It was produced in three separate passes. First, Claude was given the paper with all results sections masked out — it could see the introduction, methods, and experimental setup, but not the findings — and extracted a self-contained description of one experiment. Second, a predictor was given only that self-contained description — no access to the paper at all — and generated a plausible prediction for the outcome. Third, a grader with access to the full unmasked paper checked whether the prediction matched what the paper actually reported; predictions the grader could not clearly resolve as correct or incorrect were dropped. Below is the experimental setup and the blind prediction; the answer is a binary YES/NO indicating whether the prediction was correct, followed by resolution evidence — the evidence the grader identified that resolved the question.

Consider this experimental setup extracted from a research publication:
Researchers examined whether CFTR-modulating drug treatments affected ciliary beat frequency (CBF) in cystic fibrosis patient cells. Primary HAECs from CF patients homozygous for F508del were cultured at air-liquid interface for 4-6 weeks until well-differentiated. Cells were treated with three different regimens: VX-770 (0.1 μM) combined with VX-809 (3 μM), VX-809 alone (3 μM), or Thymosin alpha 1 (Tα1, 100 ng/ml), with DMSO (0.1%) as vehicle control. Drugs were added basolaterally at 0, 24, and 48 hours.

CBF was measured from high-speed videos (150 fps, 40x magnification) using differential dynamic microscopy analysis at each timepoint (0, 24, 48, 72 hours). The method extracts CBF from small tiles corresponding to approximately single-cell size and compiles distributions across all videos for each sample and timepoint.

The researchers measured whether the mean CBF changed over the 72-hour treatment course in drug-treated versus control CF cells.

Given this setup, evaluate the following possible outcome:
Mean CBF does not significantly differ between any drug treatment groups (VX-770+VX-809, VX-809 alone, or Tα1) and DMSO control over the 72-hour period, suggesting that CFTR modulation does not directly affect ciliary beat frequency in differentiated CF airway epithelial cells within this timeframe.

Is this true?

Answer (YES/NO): NO